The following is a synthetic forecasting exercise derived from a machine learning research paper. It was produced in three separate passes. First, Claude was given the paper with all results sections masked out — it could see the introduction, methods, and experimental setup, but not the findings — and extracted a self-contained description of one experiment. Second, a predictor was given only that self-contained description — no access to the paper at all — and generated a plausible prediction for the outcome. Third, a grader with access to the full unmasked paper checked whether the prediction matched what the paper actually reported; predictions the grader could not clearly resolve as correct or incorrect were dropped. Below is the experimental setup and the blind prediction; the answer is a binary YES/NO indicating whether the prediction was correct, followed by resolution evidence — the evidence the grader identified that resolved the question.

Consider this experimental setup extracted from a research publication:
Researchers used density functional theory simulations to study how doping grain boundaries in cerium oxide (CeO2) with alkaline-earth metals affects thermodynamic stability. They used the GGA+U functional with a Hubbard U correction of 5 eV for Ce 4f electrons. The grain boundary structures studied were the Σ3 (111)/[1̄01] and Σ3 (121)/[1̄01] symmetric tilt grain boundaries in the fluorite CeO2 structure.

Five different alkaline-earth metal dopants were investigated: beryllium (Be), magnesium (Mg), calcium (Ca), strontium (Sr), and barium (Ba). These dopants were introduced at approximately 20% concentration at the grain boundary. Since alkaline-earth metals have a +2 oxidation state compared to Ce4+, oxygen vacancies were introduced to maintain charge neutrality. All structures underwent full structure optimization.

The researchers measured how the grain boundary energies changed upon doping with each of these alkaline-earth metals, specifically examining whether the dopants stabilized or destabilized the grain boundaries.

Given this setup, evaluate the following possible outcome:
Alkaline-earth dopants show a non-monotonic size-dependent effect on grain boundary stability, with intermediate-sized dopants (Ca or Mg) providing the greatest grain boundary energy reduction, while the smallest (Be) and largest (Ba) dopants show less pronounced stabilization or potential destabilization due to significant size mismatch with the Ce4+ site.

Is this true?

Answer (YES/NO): NO